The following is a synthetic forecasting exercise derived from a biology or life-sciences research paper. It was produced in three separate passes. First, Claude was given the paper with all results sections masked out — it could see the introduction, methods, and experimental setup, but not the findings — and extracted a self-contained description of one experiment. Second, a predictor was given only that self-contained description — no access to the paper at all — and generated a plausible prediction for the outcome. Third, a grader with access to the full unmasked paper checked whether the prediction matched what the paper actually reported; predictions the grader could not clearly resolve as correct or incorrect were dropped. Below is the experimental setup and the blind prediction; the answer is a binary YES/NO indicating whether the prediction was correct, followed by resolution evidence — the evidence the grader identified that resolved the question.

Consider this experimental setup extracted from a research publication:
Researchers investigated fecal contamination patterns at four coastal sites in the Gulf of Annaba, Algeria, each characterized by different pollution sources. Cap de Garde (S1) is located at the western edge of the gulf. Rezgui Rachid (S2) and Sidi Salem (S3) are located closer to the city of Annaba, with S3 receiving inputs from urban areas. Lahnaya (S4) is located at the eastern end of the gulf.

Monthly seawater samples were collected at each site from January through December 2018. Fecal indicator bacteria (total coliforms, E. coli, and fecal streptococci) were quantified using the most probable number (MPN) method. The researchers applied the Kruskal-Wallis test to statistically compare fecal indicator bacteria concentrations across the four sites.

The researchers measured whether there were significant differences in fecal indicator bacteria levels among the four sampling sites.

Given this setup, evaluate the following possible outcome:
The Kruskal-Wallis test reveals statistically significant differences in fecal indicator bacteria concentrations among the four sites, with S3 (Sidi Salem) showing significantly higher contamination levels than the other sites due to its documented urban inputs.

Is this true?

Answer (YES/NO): NO